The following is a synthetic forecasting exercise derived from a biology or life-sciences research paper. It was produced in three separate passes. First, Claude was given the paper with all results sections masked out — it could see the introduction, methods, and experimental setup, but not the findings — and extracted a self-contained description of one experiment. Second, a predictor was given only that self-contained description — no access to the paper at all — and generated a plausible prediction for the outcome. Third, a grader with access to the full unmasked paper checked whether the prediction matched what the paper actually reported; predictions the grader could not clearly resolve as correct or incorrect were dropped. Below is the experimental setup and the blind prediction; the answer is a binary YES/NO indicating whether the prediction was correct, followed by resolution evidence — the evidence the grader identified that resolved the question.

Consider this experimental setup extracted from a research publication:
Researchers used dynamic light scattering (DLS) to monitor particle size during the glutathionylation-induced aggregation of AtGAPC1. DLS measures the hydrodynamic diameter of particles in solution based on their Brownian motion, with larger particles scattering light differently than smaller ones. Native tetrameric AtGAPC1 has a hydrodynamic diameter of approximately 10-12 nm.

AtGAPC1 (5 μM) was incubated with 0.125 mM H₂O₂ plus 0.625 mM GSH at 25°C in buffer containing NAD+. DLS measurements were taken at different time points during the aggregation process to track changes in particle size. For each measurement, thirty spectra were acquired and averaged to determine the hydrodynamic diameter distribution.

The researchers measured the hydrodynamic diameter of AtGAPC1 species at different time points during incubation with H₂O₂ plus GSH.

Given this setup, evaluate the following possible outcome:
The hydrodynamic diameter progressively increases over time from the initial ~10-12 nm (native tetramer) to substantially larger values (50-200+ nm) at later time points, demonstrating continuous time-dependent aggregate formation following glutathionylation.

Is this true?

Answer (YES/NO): NO